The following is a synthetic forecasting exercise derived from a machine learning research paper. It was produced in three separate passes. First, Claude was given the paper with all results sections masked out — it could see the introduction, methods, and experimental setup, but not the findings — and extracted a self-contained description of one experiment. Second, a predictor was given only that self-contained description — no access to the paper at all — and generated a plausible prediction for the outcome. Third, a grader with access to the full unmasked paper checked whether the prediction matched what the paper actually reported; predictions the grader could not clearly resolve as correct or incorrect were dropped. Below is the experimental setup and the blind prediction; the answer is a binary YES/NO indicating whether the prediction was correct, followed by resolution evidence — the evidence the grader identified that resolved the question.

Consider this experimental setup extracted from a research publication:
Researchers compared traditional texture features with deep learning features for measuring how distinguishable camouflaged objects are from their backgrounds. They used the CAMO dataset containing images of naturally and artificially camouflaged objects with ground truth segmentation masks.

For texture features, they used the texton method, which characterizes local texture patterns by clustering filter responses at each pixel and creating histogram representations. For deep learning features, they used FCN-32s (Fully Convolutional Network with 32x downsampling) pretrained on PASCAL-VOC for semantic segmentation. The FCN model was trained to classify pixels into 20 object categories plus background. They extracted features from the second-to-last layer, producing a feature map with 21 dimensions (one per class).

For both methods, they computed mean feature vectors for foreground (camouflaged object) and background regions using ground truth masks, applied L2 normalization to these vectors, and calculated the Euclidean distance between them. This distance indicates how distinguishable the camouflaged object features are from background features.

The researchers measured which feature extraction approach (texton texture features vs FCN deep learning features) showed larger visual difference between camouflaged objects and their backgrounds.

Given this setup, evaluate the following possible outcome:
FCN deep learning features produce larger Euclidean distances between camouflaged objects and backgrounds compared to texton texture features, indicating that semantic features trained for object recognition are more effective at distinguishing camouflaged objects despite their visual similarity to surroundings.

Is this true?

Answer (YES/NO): YES